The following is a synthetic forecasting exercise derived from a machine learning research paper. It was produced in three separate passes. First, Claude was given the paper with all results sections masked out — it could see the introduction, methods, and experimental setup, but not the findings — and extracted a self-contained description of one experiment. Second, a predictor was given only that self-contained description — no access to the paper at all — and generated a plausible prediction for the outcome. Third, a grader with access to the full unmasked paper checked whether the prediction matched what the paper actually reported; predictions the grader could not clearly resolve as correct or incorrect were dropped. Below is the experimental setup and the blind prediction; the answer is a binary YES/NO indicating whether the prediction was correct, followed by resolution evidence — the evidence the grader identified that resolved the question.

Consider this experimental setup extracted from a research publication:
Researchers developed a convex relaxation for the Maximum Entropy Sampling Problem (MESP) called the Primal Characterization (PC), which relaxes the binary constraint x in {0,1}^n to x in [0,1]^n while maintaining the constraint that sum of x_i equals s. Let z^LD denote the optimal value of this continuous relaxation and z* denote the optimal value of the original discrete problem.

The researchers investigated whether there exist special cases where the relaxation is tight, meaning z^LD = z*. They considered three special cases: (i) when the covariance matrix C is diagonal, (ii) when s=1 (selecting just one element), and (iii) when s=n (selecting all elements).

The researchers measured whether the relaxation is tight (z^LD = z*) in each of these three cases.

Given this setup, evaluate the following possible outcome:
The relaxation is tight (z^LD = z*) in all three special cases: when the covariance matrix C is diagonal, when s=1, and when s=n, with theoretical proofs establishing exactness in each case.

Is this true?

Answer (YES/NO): YES